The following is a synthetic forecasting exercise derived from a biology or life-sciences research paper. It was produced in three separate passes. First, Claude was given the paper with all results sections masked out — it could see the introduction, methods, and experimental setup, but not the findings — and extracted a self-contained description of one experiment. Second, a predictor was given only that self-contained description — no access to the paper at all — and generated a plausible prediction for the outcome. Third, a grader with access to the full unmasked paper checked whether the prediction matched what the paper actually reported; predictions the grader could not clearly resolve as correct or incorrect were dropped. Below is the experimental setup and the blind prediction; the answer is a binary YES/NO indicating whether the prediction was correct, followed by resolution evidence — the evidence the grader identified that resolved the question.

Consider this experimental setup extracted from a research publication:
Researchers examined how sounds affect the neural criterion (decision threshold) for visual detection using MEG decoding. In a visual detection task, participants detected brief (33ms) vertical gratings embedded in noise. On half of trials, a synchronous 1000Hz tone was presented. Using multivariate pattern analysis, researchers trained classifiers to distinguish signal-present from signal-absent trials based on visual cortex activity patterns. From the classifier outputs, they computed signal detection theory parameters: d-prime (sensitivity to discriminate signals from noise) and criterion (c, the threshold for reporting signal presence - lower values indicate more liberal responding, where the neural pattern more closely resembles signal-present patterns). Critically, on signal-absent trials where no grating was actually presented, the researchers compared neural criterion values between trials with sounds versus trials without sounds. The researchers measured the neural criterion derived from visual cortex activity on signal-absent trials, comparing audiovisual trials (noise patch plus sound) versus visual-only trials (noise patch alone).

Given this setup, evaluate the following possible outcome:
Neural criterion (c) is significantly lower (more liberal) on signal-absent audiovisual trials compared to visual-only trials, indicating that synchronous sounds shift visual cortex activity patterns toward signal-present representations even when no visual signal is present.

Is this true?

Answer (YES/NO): YES